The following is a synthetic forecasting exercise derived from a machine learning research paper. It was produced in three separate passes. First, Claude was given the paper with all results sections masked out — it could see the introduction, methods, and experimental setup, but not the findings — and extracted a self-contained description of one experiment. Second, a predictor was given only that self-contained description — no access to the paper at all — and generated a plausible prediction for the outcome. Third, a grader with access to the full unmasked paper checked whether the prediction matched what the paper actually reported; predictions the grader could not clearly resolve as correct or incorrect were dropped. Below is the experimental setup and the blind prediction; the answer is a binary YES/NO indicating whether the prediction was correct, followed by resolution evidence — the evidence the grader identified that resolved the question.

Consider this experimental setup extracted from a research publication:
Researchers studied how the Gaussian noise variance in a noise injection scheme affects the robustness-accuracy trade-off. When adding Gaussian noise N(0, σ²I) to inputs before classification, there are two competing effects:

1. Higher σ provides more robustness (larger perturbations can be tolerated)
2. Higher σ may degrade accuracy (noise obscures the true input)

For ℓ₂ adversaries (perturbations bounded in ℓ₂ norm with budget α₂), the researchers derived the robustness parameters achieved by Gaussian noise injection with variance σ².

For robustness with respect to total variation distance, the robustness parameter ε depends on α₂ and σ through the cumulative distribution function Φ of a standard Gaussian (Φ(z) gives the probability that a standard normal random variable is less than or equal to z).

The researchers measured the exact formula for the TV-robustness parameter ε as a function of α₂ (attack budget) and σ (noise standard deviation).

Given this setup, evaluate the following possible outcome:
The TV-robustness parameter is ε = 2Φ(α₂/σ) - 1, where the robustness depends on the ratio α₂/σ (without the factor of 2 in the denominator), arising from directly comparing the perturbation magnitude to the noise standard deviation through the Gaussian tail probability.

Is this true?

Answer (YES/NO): NO